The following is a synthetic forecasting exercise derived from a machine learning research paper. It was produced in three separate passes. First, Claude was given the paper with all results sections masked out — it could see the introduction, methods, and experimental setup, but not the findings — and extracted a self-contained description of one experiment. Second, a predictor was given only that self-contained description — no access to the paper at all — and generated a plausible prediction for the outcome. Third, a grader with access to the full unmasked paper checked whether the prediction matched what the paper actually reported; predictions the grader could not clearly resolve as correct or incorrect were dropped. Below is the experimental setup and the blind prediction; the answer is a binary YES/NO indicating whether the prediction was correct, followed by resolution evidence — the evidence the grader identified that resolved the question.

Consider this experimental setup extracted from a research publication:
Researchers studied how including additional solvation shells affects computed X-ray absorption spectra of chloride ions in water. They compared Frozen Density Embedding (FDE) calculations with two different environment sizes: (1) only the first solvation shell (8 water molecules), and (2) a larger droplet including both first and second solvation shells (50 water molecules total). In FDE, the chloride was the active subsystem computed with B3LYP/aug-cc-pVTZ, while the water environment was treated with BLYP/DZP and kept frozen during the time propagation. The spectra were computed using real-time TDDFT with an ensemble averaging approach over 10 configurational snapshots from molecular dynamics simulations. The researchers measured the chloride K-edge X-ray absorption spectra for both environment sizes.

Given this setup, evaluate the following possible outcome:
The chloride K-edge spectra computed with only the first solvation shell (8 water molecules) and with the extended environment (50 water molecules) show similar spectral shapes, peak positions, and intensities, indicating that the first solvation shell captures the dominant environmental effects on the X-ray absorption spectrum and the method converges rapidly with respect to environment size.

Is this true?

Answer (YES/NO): YES